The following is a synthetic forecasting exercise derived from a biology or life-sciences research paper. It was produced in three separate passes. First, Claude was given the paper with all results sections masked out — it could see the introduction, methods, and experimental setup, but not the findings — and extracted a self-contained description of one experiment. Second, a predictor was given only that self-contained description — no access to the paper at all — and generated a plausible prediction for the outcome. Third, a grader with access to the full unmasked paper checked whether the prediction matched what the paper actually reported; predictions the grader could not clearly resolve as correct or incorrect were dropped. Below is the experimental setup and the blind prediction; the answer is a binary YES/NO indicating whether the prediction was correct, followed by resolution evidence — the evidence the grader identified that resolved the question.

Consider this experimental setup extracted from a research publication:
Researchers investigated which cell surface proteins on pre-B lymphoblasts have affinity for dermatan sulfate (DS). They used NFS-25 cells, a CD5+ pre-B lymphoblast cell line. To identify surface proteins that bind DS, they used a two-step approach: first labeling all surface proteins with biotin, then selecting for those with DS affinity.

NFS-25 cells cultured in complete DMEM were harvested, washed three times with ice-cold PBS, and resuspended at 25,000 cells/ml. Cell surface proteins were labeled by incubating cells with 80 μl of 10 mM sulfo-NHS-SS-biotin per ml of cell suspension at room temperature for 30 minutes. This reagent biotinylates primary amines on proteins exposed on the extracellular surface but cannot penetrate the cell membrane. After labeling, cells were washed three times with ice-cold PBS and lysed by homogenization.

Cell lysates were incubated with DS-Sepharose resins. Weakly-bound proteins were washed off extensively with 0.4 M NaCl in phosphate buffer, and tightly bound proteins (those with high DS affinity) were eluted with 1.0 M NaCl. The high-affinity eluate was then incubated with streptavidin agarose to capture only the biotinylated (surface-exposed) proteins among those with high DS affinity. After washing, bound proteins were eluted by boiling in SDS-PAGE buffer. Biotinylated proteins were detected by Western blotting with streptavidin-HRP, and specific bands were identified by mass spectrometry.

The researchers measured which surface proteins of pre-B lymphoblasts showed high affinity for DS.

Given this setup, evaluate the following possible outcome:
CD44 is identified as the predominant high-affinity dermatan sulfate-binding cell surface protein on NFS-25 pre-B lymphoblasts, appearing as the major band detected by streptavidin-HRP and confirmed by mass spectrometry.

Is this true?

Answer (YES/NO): NO